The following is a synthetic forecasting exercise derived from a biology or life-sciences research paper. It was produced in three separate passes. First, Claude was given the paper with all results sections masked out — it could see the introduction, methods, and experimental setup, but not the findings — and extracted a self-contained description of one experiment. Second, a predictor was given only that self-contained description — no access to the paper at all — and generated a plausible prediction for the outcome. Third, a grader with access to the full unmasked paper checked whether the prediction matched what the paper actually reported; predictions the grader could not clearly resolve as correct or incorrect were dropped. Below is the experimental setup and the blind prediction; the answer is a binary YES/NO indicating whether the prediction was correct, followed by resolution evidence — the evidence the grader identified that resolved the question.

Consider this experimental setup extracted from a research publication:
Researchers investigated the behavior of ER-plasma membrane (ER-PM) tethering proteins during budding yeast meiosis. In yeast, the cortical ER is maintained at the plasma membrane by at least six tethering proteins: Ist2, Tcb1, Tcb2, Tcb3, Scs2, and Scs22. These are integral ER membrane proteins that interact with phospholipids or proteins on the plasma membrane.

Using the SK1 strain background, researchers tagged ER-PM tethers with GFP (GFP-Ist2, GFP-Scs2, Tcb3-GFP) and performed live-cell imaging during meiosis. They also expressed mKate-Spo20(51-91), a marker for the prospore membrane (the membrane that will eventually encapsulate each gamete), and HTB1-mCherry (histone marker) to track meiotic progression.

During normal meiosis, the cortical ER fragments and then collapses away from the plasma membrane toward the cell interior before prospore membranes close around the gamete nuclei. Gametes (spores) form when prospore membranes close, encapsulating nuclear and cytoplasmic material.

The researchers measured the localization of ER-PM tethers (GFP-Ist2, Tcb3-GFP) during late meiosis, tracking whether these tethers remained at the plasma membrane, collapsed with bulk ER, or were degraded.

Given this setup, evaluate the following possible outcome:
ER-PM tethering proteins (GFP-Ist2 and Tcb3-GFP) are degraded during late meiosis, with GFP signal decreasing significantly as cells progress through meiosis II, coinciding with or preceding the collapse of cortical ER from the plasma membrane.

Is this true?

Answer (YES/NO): NO